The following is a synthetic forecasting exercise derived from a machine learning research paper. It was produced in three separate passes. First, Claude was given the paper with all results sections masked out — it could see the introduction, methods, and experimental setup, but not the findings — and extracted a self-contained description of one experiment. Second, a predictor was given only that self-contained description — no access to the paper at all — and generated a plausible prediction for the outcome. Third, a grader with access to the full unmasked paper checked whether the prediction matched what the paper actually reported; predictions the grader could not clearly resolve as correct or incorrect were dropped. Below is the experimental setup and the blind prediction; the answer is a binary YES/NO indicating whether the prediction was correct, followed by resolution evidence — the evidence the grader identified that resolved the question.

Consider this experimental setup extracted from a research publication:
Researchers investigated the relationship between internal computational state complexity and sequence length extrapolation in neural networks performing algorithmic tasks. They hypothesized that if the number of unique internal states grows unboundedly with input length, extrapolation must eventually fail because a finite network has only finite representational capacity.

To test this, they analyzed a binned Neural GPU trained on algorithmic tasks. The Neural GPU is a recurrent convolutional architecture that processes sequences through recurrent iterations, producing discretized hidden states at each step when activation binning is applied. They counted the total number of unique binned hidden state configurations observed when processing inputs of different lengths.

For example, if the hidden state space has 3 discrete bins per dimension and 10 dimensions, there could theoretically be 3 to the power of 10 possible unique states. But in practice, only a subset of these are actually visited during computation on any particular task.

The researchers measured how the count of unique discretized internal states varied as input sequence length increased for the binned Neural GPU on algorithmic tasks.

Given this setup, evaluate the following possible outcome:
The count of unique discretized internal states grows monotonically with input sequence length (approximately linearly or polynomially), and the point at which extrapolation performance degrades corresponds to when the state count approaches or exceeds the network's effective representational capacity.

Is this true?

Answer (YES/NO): NO